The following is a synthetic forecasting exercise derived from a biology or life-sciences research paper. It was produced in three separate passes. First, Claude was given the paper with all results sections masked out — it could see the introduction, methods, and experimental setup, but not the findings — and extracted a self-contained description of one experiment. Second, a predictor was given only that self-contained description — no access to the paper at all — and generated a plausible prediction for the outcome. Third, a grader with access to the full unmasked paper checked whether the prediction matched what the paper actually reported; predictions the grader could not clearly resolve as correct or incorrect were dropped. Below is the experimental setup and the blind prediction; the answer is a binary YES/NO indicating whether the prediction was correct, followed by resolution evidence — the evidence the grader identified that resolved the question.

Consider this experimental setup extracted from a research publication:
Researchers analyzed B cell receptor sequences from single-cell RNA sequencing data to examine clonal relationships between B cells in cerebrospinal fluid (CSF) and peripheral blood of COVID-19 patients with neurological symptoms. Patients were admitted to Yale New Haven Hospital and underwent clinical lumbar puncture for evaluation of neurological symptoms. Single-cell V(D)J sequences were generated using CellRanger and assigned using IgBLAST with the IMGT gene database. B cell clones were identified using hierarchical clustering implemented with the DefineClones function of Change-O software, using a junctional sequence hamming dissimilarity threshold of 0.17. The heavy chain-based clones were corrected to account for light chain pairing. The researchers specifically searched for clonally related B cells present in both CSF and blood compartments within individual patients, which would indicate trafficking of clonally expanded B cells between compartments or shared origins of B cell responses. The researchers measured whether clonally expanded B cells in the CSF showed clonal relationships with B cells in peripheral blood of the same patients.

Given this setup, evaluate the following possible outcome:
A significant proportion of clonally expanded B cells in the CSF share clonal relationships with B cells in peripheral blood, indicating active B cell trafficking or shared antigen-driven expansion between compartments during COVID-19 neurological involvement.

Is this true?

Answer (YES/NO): NO